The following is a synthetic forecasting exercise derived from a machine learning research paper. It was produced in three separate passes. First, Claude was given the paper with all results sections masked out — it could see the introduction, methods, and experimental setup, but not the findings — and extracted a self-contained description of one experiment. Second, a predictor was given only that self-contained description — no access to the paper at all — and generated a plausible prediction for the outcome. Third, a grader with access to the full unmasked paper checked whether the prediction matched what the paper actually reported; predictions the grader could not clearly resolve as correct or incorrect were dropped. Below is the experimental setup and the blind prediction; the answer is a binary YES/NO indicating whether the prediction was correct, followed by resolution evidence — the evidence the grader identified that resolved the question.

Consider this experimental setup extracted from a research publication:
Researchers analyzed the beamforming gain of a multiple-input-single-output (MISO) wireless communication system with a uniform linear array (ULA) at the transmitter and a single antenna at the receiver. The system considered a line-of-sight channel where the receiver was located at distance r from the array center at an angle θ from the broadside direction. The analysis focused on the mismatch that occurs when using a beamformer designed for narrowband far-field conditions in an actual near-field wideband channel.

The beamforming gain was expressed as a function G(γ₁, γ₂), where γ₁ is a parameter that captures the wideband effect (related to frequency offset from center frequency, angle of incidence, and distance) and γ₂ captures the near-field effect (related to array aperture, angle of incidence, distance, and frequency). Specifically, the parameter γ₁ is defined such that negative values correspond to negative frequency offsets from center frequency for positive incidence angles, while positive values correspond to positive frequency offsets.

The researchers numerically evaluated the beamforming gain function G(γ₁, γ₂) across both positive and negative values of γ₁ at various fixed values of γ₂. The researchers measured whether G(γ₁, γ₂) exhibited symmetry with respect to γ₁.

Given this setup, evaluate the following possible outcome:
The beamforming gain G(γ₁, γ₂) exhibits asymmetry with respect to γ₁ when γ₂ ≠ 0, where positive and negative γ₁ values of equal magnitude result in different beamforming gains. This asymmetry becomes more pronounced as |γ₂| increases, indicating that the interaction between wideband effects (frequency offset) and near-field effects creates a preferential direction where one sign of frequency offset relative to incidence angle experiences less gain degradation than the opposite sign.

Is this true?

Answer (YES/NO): NO